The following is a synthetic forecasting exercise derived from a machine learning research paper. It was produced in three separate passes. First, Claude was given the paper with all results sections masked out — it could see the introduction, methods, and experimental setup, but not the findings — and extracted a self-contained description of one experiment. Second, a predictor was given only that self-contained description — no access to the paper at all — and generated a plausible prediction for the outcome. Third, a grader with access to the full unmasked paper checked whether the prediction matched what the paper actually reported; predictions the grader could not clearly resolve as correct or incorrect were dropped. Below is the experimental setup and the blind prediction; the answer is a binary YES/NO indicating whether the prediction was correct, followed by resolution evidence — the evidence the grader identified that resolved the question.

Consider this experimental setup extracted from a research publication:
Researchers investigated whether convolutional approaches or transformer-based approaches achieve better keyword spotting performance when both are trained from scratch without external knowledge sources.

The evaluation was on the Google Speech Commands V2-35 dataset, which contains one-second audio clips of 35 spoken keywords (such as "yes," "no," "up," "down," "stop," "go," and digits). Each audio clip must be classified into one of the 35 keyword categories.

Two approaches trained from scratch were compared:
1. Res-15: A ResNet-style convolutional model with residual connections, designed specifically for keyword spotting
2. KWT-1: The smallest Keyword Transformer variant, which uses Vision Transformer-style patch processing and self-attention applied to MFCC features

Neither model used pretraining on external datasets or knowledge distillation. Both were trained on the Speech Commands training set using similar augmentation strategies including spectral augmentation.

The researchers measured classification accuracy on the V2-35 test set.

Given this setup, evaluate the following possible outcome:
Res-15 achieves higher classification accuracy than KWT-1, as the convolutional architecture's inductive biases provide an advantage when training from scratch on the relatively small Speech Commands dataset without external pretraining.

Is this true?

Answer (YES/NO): NO